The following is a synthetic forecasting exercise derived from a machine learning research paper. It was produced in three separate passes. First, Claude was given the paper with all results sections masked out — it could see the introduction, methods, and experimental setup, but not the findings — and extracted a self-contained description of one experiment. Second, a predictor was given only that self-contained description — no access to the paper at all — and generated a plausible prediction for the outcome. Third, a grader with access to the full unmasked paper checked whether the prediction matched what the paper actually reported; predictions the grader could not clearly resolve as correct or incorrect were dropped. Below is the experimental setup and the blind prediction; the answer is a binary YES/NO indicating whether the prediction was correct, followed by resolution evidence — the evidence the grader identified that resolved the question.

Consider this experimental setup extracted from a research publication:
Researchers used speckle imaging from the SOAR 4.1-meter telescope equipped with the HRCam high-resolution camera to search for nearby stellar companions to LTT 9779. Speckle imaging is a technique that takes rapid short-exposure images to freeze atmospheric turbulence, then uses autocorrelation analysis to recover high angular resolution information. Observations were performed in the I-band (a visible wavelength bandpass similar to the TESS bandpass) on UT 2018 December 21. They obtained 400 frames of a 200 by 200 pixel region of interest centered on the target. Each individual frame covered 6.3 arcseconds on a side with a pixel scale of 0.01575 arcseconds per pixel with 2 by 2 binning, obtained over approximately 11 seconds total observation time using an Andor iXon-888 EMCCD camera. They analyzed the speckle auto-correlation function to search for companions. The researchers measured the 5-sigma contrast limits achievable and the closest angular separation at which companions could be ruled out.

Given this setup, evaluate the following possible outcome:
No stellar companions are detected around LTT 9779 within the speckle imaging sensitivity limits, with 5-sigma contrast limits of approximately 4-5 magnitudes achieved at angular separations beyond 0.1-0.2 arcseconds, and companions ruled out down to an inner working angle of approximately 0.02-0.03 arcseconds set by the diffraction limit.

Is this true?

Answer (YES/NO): NO